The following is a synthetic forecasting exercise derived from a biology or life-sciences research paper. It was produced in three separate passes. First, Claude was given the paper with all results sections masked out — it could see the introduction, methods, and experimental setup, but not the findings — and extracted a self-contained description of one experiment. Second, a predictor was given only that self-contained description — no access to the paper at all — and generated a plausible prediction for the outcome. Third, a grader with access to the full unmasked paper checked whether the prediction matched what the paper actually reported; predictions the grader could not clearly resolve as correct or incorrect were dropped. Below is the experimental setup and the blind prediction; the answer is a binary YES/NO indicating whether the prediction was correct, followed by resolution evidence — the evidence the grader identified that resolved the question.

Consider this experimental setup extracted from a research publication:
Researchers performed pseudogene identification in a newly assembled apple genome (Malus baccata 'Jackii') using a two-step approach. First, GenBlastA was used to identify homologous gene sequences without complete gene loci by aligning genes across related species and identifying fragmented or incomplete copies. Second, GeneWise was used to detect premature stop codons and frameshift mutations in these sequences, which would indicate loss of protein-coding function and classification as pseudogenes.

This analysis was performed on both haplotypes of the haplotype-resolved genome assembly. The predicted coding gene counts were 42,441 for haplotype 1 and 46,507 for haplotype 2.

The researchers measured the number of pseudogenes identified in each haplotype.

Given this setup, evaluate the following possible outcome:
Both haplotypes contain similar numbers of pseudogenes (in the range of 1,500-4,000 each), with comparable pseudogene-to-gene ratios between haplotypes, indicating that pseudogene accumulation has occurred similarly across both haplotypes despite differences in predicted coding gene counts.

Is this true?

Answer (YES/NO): NO